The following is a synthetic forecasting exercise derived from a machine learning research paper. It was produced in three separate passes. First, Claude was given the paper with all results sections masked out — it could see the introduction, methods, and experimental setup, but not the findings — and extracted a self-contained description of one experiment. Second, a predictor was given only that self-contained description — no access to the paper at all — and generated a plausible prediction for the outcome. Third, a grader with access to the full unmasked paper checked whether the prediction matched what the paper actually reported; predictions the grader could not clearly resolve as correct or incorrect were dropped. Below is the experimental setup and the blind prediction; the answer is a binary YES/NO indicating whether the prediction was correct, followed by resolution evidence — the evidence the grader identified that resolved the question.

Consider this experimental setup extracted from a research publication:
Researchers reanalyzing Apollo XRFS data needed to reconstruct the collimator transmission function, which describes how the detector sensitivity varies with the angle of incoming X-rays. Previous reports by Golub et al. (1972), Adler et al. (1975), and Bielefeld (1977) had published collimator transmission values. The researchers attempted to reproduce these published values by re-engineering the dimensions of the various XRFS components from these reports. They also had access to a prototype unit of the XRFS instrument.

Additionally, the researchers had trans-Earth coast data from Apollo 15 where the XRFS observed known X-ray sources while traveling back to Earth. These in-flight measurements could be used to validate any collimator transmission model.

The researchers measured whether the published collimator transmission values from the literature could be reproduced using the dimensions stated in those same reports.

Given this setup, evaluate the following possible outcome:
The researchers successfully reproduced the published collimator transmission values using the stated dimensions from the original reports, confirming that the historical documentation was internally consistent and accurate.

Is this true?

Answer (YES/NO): NO